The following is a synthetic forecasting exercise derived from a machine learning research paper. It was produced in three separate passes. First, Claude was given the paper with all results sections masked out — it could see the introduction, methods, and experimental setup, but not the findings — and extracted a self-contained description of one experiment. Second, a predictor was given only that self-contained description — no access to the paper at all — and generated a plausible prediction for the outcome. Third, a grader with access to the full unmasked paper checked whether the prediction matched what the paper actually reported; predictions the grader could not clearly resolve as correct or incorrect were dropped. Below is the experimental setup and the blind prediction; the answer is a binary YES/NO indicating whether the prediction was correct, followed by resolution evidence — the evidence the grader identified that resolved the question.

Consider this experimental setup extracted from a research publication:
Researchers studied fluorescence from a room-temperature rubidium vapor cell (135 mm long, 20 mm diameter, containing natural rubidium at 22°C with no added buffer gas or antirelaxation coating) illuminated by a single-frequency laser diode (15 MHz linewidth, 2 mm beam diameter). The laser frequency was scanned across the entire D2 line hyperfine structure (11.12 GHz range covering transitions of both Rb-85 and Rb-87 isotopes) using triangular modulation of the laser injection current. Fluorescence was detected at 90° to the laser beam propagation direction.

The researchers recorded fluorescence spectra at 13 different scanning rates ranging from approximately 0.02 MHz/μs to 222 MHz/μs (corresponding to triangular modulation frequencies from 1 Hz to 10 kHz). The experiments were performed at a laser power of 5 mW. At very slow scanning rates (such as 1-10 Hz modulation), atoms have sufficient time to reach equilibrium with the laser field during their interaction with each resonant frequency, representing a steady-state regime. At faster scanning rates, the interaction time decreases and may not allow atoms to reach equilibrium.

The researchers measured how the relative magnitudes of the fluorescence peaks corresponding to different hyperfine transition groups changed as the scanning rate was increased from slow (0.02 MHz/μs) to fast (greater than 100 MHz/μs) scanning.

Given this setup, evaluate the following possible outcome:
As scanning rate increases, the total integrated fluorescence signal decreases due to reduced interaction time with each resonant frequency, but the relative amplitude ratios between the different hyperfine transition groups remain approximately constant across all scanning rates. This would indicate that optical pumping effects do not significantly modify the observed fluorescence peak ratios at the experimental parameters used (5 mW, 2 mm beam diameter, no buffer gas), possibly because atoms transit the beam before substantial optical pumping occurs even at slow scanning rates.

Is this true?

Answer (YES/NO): NO